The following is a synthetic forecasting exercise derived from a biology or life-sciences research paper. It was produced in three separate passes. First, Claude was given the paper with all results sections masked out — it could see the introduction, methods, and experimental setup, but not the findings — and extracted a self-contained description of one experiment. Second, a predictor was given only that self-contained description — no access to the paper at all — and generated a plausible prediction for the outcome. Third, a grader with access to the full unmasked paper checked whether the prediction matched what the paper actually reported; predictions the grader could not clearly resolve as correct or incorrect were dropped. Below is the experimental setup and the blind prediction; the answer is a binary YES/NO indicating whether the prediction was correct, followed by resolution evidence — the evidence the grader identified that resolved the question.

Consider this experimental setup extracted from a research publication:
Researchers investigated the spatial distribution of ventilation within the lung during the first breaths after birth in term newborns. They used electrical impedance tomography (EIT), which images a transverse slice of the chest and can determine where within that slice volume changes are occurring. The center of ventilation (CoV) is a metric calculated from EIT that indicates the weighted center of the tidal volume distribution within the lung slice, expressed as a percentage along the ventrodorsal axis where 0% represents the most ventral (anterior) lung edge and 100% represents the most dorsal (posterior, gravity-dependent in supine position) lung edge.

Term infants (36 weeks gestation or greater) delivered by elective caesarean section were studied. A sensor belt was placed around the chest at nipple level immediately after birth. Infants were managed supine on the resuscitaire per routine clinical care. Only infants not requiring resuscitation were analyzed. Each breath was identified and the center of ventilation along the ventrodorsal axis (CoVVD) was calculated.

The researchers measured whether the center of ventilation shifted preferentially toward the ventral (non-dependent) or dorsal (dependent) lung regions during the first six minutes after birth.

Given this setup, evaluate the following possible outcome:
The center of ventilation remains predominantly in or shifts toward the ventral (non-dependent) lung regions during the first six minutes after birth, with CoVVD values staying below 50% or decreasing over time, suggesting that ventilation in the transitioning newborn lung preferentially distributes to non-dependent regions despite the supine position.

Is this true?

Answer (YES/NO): NO